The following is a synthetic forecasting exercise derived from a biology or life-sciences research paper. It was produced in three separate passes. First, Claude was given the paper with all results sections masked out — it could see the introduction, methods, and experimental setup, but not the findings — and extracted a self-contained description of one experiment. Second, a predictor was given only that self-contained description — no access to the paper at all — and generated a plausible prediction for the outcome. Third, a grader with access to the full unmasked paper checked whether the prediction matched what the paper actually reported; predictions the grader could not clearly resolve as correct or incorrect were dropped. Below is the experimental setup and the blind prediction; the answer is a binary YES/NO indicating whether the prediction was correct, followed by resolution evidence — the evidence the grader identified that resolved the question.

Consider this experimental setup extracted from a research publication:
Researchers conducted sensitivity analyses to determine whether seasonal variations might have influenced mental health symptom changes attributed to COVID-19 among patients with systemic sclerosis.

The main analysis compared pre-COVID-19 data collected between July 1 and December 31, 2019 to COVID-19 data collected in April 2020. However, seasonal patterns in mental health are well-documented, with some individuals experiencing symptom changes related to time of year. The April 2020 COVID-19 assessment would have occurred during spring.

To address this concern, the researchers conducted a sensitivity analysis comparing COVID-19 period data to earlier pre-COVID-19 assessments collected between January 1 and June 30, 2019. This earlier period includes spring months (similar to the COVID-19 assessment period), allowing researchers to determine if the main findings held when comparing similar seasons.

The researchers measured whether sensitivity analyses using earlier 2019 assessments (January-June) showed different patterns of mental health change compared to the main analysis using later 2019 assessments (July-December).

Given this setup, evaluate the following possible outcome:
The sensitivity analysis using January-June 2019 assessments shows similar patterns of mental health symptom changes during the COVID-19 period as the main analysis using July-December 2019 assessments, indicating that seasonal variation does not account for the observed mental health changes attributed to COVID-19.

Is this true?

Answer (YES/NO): YES